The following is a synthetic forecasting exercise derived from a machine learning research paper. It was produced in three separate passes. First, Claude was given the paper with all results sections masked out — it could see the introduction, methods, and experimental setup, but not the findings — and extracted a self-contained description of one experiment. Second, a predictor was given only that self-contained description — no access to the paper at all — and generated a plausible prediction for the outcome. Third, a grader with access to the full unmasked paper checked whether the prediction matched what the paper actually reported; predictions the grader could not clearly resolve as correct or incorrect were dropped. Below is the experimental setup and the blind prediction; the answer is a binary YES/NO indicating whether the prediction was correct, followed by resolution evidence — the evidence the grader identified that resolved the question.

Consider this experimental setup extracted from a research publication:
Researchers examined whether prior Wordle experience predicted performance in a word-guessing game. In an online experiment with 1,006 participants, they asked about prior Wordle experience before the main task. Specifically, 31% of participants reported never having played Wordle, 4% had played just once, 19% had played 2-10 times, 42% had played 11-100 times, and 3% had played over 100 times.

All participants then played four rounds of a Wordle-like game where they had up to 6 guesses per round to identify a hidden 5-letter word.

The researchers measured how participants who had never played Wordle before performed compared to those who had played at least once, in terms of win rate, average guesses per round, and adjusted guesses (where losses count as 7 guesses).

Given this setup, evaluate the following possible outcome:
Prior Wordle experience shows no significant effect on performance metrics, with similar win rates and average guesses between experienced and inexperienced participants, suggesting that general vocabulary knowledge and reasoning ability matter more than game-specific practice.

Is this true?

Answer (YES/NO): NO